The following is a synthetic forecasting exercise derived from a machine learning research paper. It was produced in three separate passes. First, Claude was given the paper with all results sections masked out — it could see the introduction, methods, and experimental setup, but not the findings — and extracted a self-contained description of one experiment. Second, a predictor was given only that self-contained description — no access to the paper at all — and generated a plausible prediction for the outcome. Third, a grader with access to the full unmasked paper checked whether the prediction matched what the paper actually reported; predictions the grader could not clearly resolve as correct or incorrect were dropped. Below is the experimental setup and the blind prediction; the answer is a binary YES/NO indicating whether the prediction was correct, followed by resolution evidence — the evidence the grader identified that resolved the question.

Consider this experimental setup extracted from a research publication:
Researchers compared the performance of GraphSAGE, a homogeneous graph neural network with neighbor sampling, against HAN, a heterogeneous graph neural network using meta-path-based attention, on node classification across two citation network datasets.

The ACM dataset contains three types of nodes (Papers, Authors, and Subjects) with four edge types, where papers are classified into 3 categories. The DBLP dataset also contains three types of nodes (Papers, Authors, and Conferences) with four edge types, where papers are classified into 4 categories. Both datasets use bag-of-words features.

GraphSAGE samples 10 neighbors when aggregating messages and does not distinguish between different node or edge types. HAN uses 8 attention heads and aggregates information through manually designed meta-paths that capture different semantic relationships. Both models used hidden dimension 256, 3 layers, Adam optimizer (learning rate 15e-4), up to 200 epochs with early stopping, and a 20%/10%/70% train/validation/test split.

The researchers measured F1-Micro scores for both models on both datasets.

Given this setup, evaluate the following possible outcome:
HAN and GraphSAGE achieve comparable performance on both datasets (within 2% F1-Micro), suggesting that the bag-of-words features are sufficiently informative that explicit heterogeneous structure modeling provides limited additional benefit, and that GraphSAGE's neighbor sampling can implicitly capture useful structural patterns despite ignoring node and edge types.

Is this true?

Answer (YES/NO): YES